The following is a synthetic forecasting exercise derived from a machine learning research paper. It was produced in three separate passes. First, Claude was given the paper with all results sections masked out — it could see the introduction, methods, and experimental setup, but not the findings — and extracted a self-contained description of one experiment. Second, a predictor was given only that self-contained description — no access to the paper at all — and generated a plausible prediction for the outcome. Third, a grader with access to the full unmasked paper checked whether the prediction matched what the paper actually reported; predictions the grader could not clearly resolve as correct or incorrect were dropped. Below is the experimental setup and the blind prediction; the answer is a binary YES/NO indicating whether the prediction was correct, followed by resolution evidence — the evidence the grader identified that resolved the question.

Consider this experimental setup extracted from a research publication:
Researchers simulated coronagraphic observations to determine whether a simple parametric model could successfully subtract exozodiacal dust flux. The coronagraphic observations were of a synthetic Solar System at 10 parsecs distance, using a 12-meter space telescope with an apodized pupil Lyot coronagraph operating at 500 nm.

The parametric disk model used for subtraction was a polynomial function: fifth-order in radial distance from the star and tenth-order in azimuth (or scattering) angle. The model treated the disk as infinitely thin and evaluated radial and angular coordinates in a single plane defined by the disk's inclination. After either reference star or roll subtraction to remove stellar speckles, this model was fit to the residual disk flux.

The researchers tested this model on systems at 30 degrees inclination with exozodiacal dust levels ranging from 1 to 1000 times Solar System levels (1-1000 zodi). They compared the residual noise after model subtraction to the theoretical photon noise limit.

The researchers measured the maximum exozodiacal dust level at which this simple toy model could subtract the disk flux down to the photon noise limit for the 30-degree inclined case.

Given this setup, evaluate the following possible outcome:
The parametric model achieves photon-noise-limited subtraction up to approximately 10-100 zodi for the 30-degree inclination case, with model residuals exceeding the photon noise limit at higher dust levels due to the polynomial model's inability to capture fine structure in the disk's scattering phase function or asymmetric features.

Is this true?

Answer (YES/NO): NO